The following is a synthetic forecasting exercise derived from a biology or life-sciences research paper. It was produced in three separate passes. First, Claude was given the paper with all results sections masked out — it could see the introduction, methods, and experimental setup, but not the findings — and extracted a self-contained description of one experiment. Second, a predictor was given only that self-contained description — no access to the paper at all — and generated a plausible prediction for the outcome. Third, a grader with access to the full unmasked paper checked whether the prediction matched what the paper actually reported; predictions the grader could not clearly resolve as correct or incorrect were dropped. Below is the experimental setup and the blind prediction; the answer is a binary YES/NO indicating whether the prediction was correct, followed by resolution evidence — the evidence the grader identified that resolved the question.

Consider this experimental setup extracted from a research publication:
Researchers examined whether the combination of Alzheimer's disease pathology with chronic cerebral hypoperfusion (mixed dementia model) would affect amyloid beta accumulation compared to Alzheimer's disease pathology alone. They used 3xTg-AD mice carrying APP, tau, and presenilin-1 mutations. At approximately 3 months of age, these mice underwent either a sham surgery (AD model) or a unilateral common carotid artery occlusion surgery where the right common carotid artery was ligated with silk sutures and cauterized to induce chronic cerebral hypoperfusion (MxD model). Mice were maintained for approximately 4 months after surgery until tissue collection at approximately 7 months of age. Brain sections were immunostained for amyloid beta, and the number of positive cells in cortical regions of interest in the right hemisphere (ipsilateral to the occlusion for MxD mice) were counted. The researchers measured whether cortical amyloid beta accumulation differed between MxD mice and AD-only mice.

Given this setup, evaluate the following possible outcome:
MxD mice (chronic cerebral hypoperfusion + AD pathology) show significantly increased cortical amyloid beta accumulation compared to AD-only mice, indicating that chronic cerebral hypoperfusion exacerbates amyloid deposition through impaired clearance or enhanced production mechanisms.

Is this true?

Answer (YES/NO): YES